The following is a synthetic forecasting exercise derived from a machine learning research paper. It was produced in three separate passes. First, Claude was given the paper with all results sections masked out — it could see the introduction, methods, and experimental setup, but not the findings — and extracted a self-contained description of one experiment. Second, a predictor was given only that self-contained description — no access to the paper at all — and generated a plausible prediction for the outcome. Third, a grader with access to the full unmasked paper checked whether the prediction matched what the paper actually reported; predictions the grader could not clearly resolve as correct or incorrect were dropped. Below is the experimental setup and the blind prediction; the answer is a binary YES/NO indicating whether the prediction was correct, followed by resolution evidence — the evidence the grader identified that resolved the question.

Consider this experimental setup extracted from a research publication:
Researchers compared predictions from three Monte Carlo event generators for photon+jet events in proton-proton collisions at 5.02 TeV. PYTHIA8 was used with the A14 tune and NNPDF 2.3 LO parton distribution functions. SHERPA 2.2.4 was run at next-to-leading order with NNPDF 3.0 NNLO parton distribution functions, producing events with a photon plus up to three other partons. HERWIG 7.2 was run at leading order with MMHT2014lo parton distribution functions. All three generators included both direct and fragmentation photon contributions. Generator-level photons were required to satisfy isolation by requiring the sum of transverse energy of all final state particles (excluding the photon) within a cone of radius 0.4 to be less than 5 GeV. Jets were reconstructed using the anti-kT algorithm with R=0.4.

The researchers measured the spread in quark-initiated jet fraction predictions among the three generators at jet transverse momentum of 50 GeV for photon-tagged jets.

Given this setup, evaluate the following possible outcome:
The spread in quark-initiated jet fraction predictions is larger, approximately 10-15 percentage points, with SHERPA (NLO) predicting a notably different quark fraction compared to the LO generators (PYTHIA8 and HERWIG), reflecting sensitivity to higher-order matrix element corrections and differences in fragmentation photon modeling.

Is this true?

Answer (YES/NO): NO